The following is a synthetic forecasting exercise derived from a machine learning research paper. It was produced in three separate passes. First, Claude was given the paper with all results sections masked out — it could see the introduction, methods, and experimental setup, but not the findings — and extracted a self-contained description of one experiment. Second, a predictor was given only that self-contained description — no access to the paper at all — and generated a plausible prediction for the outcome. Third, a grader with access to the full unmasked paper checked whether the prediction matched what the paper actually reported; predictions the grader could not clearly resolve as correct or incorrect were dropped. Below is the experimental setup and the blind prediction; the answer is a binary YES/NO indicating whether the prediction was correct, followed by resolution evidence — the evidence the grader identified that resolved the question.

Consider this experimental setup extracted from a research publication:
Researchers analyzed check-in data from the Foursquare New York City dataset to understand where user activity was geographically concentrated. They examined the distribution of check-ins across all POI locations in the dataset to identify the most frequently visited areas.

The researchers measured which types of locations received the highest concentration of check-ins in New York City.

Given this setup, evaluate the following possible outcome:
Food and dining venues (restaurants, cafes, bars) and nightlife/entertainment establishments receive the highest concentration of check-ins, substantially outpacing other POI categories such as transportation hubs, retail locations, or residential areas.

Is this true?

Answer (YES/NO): NO